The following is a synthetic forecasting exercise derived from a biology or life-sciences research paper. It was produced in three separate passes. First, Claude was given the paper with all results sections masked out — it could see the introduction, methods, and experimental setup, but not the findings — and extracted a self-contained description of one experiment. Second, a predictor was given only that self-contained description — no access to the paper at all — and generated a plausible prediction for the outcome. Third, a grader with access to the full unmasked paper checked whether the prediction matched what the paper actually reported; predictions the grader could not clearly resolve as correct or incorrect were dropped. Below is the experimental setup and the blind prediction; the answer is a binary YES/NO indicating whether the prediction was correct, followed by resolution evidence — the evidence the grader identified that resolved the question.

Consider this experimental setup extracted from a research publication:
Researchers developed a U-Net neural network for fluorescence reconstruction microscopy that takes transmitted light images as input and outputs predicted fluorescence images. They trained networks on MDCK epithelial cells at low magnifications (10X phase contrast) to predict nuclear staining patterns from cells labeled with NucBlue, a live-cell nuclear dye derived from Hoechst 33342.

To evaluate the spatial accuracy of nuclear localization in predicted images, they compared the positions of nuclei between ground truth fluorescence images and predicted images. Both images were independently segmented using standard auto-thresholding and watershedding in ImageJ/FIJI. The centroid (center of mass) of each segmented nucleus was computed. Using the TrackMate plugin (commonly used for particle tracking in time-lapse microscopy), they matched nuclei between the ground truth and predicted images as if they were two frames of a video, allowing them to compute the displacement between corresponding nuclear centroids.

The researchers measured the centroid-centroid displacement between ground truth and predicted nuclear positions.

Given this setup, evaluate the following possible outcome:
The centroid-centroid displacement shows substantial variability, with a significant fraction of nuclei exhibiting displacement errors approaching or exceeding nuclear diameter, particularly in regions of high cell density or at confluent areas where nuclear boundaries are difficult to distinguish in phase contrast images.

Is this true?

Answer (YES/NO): NO